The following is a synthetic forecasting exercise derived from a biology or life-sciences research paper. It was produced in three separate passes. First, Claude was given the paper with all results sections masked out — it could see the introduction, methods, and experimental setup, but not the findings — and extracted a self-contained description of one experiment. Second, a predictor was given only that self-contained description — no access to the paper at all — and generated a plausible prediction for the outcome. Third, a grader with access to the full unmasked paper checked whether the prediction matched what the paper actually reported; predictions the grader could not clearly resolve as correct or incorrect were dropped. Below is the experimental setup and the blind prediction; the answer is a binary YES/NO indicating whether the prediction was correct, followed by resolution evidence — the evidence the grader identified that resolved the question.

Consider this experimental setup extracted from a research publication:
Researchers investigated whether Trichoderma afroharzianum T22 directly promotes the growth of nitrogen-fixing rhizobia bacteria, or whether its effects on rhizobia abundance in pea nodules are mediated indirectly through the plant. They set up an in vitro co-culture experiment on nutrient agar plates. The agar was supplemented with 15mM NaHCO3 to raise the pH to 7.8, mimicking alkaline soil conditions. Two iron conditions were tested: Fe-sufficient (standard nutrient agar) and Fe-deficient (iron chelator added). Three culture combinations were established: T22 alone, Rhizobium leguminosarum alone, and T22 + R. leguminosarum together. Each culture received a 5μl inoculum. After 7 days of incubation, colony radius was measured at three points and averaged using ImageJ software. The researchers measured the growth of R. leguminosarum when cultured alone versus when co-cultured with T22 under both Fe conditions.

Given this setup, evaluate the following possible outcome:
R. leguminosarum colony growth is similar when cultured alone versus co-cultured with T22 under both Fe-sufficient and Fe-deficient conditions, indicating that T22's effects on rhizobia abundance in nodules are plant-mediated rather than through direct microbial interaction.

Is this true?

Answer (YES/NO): NO